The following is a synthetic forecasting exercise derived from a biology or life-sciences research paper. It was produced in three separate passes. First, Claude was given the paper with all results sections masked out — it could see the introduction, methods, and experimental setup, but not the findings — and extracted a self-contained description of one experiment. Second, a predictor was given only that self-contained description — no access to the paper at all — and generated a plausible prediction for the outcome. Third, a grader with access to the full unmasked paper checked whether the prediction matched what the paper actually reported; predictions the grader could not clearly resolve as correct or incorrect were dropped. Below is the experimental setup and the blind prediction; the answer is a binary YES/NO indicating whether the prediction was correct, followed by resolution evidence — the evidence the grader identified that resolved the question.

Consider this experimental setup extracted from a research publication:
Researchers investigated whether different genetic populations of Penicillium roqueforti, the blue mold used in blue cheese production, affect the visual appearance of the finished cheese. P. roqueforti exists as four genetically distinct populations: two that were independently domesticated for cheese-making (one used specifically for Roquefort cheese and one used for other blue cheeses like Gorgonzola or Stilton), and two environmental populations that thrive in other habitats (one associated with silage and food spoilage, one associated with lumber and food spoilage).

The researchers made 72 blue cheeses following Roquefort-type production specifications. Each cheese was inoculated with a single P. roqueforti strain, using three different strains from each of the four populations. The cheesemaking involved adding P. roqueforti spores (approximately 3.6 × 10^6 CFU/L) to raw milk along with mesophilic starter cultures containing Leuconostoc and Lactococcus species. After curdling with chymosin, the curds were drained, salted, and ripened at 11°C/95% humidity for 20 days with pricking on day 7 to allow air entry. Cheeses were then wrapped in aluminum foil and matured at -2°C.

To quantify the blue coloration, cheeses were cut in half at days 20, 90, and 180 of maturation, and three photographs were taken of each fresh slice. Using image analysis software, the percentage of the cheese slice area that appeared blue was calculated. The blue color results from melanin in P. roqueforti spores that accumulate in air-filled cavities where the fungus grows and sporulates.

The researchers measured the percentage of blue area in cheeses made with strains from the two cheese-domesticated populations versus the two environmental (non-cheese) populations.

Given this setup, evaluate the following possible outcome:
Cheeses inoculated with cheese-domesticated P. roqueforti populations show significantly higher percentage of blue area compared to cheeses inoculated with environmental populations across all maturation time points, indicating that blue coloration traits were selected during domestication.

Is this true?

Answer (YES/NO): YES